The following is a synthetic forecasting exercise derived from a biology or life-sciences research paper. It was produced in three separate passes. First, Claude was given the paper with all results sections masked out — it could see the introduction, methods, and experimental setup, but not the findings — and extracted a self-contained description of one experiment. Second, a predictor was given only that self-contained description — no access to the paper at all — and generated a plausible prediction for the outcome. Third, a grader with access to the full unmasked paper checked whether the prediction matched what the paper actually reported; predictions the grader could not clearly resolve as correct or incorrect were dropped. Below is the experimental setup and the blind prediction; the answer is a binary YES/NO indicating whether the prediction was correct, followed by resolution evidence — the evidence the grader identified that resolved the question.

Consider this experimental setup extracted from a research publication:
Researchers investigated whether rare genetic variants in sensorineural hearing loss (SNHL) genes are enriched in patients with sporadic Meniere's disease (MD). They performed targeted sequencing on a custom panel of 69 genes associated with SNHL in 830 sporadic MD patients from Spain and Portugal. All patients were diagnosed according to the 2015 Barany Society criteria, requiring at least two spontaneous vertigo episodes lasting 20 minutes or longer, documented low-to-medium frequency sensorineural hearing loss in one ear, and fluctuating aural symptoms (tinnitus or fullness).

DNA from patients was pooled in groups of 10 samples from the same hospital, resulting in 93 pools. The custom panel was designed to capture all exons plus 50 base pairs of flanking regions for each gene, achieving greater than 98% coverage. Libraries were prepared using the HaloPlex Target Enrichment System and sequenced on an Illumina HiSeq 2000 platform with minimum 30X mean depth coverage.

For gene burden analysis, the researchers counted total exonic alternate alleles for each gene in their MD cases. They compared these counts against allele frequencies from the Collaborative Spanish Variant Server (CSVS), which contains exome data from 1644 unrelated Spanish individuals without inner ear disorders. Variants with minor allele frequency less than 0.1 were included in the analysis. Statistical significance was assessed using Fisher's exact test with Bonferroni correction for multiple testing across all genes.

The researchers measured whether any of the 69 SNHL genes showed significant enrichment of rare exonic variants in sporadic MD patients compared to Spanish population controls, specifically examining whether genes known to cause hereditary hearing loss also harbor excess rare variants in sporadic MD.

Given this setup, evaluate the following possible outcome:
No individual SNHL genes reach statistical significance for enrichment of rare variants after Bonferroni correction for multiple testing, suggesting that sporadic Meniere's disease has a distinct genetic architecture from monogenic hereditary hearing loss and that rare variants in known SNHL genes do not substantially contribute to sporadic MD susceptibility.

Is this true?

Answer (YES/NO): NO